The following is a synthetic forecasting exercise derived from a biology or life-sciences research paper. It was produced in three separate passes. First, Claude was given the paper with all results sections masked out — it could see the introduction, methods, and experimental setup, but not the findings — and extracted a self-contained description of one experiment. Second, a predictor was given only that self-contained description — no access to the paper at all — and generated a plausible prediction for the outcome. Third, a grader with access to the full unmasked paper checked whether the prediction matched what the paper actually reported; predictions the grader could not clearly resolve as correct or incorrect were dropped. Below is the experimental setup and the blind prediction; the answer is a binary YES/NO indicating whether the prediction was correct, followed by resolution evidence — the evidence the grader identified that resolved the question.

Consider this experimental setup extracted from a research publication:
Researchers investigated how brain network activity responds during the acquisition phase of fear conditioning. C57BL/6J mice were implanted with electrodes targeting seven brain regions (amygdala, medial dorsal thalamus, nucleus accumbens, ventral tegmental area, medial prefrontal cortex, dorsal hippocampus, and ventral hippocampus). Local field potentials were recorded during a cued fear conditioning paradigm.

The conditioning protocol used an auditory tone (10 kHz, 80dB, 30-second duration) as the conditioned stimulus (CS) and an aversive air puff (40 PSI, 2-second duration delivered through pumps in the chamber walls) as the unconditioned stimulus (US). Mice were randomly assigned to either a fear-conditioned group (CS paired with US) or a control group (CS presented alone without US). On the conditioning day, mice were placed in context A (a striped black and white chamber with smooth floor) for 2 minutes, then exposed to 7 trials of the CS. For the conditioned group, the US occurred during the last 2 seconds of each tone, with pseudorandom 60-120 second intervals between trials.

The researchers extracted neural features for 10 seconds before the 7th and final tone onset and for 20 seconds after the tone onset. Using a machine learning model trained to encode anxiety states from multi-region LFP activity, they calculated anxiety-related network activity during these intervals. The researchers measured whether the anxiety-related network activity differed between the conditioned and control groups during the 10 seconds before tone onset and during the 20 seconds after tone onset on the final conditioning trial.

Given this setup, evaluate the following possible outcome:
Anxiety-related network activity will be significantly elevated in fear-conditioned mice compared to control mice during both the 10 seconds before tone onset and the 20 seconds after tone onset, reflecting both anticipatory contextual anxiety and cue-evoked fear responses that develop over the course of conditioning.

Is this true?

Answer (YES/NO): NO